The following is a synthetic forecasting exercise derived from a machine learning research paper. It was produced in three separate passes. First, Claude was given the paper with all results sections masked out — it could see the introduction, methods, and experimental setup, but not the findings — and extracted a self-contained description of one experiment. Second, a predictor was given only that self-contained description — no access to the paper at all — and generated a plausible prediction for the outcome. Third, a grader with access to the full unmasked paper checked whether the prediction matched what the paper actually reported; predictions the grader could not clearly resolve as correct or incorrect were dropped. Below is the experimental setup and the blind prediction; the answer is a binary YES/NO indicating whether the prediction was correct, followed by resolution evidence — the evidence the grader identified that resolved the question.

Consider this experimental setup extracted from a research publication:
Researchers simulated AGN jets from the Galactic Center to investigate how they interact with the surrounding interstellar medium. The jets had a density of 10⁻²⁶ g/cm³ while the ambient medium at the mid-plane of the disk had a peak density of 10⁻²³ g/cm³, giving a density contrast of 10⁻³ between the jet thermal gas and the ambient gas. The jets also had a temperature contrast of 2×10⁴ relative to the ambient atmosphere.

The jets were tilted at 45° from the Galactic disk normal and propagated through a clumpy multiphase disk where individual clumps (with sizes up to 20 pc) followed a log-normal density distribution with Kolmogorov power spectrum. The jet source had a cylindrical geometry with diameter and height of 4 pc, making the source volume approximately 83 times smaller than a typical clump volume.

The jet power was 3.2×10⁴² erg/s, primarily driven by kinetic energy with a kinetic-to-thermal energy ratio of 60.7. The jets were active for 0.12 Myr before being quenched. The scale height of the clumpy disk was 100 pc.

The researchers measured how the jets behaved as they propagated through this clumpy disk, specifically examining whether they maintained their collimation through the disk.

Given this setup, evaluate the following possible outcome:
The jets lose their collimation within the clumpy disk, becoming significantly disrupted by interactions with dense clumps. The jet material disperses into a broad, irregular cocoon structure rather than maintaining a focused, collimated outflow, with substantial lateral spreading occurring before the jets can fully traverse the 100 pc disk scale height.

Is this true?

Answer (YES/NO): YES